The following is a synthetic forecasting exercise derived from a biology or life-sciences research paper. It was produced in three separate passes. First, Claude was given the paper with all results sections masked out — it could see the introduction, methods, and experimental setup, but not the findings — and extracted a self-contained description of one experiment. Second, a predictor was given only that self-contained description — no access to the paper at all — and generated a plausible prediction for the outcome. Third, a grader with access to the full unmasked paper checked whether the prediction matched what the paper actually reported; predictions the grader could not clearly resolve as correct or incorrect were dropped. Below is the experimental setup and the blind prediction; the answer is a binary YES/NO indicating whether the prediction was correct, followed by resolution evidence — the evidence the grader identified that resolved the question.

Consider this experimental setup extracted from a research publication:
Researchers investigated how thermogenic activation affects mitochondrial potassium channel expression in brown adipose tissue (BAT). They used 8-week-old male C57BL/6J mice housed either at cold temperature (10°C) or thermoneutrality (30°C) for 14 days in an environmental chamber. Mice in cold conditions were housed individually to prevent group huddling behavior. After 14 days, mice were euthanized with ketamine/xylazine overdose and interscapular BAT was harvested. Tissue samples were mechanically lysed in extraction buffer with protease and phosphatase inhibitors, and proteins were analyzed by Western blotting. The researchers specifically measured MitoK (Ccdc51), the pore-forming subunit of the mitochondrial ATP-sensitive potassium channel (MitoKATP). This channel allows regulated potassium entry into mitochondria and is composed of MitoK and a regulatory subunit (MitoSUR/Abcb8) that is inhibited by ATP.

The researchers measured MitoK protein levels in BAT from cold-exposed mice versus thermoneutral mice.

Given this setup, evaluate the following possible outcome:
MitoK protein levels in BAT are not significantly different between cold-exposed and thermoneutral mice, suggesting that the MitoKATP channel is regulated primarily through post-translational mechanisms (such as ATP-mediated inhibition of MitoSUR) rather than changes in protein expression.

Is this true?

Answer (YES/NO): YES